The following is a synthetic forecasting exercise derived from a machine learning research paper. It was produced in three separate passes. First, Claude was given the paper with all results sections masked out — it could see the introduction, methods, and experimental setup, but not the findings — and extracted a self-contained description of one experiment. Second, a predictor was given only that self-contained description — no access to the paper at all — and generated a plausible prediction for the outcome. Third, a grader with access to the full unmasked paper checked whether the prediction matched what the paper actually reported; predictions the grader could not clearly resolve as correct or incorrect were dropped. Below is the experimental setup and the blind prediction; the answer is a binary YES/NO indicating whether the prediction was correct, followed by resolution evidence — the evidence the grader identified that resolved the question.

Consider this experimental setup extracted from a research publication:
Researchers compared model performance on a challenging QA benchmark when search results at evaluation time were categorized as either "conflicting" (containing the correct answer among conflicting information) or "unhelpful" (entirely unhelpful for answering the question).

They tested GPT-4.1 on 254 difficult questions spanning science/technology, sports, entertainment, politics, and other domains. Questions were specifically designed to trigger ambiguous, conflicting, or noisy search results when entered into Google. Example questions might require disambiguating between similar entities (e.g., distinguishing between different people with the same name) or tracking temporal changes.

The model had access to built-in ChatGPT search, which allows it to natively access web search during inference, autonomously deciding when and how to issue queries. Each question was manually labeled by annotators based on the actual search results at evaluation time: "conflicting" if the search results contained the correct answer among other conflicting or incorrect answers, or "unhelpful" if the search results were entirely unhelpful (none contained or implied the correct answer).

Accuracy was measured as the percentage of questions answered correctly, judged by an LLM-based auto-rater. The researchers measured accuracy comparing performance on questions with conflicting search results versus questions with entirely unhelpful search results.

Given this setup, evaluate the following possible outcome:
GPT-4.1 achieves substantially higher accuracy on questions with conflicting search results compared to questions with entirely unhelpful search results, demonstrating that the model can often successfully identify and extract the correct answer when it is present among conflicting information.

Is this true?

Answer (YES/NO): YES